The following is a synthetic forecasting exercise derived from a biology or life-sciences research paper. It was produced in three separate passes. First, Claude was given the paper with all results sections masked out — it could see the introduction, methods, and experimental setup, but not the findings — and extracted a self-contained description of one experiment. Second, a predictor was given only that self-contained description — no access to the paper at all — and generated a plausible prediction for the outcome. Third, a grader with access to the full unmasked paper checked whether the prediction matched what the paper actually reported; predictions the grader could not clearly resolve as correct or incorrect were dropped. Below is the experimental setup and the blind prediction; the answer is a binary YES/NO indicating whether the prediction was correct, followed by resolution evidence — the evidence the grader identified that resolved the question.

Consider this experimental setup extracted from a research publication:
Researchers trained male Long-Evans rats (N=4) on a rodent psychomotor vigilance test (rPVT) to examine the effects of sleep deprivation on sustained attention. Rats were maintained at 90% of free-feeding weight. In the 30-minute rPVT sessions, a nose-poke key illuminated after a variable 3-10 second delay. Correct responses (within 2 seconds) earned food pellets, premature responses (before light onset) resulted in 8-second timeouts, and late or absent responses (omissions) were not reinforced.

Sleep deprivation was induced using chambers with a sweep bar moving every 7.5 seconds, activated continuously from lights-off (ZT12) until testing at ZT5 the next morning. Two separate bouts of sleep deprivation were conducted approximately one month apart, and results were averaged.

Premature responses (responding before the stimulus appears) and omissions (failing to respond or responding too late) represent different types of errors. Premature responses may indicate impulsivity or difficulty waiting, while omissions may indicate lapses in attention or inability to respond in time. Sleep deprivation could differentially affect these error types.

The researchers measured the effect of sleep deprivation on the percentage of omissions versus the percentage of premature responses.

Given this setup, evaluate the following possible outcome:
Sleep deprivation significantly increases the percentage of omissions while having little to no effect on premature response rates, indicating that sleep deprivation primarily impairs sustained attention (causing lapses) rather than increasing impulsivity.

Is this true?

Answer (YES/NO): YES